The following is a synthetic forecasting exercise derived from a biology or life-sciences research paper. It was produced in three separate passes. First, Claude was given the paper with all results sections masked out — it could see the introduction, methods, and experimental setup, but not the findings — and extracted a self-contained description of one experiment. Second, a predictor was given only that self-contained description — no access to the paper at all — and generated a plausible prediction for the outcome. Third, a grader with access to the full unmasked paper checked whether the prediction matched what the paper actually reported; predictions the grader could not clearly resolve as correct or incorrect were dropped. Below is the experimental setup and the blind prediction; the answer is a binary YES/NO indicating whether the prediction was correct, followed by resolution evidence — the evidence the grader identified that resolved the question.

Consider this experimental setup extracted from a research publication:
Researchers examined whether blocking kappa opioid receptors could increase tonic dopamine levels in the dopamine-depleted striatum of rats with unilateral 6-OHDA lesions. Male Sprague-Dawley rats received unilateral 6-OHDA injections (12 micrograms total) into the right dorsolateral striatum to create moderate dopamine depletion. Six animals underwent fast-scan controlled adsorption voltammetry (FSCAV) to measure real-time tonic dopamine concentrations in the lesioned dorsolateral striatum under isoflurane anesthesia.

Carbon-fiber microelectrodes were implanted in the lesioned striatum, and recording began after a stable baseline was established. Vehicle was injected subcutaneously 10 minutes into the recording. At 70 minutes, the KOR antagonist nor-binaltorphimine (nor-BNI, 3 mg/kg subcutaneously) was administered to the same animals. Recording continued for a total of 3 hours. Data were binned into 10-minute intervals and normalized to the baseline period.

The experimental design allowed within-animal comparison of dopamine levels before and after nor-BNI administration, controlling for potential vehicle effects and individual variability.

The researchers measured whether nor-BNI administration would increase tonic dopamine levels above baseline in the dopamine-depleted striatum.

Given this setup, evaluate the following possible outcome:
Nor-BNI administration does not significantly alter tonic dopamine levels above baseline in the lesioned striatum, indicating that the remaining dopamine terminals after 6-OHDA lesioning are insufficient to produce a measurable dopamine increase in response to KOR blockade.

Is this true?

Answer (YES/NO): NO